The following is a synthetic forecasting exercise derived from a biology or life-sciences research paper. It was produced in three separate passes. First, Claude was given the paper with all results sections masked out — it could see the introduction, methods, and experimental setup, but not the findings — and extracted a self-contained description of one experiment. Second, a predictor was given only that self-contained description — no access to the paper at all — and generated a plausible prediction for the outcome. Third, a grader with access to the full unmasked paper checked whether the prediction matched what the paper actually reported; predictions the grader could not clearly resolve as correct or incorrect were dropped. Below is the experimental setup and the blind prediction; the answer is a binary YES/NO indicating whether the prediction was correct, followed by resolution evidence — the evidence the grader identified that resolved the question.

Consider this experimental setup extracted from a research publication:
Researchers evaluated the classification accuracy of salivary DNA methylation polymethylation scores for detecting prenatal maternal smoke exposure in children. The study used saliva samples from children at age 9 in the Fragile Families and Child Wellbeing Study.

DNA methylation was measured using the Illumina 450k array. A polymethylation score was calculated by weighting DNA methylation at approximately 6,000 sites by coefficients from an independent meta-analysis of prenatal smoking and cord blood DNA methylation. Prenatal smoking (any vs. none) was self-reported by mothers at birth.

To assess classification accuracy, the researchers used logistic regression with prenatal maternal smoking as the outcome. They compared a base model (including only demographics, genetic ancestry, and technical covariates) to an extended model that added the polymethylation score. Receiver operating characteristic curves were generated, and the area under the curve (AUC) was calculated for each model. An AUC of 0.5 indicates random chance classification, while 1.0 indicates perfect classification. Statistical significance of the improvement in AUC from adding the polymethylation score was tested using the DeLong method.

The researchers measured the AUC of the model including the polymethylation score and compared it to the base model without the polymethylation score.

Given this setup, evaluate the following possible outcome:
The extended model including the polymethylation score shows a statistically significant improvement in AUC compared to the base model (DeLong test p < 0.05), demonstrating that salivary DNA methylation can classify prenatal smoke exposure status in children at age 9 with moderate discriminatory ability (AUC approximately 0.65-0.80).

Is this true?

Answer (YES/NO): YES